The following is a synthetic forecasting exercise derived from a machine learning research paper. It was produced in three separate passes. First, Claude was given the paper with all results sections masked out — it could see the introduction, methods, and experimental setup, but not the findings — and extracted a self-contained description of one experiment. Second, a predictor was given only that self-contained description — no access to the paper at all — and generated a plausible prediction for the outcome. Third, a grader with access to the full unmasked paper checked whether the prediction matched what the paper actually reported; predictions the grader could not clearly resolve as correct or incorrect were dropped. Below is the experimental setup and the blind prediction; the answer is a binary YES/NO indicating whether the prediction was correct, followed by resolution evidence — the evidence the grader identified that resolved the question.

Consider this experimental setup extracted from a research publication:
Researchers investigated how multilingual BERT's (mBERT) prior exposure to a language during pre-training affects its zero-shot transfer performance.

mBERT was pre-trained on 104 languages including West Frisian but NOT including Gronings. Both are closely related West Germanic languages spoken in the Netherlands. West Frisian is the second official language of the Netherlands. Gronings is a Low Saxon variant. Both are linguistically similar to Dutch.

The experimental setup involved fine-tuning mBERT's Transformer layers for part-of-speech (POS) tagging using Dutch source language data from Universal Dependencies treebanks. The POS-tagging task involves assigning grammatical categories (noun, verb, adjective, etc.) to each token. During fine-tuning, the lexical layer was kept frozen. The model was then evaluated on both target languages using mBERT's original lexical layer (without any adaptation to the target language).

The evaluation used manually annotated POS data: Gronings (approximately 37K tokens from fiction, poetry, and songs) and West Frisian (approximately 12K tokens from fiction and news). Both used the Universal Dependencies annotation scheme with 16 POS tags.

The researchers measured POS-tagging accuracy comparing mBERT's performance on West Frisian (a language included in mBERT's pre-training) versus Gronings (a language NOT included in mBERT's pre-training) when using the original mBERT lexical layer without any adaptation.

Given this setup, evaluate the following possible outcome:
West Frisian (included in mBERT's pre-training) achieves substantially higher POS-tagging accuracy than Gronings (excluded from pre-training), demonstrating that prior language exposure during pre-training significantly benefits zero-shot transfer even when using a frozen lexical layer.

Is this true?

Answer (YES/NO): YES